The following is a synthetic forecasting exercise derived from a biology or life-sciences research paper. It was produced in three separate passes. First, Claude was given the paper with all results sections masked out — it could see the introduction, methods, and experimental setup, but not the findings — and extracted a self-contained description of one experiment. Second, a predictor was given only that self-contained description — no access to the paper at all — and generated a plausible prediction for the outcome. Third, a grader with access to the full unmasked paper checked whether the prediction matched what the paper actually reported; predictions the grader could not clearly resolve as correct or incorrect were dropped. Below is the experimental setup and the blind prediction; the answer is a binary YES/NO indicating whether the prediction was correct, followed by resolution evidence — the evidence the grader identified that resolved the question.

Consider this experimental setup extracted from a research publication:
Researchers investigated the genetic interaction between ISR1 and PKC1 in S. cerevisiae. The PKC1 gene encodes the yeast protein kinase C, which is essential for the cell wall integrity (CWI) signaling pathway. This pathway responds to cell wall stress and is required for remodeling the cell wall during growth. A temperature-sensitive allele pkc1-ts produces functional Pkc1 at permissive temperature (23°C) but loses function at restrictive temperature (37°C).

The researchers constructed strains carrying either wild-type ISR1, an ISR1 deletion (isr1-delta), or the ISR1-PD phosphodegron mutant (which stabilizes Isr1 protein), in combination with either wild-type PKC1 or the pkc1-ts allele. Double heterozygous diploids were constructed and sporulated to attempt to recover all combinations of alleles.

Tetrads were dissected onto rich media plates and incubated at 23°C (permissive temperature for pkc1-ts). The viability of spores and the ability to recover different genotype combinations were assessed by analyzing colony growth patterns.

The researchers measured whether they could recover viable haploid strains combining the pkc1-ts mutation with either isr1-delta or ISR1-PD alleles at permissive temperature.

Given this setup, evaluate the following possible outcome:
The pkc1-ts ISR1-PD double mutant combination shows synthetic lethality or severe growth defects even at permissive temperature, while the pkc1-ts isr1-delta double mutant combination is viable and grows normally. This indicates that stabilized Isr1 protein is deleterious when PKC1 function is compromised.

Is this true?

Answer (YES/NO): NO